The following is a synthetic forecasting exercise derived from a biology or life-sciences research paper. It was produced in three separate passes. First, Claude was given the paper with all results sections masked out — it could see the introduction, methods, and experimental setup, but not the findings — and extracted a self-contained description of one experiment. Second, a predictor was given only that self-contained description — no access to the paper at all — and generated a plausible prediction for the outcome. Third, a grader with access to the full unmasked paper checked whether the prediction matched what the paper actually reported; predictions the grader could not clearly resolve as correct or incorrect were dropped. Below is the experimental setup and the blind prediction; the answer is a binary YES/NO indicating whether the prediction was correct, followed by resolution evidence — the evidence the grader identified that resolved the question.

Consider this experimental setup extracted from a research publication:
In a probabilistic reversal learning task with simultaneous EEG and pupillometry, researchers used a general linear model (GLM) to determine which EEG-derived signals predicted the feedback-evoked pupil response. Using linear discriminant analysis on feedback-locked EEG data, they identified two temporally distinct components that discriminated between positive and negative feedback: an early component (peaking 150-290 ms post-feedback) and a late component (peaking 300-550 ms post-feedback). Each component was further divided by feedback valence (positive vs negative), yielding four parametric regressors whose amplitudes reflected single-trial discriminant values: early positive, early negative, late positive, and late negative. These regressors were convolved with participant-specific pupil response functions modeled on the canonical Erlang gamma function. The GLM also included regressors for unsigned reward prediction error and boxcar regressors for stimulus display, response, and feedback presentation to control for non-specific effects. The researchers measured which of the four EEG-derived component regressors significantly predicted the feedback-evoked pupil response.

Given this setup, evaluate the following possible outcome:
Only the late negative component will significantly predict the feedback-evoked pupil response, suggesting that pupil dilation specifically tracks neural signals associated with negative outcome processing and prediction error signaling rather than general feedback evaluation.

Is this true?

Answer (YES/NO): NO